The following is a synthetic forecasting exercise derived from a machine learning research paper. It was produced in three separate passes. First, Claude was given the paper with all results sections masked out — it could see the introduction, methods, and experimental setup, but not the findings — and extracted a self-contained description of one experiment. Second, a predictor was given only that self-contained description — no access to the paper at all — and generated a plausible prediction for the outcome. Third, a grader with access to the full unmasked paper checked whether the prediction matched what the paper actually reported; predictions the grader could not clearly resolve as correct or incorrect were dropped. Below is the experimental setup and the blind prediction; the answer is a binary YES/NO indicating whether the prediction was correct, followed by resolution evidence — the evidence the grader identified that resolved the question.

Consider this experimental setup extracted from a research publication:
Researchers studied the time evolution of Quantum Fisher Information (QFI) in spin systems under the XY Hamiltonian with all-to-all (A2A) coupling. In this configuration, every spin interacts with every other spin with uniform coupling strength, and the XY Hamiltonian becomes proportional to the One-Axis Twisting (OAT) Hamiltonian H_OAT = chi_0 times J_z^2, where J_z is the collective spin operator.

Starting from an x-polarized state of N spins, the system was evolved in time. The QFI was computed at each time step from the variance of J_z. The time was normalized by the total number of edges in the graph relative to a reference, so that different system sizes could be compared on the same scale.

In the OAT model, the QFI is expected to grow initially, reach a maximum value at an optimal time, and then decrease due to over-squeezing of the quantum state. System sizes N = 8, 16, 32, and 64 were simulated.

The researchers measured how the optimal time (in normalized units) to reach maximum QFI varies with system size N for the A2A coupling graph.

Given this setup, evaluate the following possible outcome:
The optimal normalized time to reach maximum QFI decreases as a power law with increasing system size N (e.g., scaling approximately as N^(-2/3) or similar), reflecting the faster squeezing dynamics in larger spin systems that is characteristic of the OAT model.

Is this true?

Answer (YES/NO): NO